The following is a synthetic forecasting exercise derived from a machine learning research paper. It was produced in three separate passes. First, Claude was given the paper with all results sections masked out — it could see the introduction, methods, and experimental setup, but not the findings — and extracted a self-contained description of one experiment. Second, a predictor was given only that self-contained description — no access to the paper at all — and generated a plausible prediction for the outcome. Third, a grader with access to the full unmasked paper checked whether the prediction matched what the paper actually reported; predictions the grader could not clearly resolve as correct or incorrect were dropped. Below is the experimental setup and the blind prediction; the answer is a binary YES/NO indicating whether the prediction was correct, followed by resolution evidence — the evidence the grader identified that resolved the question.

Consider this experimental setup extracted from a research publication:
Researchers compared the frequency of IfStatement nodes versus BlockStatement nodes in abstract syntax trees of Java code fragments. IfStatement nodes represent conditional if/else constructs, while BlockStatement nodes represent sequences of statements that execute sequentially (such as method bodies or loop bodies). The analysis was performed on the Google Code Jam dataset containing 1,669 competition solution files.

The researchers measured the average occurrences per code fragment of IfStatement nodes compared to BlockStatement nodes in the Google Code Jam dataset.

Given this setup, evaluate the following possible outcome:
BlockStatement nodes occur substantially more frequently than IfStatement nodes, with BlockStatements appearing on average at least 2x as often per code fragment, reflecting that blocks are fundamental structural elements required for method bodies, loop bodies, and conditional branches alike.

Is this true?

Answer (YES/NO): YES